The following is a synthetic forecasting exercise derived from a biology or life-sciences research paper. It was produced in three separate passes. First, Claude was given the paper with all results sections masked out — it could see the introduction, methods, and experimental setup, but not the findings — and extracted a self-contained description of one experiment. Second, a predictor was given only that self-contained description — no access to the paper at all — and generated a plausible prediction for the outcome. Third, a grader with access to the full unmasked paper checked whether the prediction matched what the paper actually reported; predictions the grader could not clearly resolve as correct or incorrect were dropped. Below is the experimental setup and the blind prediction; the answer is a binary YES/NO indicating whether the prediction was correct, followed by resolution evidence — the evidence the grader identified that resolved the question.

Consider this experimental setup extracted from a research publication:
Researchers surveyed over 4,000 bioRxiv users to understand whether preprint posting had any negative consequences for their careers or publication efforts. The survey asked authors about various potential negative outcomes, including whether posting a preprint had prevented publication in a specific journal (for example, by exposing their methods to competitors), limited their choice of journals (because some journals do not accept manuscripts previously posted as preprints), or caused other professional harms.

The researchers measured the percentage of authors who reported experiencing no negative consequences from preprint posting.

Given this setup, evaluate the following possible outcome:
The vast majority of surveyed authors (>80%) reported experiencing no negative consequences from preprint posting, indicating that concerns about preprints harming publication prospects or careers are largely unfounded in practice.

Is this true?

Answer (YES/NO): YES